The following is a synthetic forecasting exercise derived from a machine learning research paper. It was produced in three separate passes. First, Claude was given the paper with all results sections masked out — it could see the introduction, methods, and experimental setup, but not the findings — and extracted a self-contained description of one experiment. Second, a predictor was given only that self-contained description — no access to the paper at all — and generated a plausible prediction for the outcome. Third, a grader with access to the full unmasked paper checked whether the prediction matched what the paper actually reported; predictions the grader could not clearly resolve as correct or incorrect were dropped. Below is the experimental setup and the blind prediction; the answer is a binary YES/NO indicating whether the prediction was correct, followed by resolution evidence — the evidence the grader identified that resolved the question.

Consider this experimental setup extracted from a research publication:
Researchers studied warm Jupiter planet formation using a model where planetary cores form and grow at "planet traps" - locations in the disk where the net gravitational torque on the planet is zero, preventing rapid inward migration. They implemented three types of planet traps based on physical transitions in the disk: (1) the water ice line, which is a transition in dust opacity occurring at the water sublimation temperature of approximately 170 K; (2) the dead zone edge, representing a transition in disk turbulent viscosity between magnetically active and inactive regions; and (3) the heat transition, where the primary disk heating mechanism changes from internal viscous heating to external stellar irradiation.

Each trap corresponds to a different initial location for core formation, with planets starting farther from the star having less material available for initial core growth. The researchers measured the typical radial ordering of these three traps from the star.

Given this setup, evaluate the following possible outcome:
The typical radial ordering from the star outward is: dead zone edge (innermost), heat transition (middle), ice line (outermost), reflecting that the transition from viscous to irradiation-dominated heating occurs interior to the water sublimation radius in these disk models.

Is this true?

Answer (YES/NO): NO